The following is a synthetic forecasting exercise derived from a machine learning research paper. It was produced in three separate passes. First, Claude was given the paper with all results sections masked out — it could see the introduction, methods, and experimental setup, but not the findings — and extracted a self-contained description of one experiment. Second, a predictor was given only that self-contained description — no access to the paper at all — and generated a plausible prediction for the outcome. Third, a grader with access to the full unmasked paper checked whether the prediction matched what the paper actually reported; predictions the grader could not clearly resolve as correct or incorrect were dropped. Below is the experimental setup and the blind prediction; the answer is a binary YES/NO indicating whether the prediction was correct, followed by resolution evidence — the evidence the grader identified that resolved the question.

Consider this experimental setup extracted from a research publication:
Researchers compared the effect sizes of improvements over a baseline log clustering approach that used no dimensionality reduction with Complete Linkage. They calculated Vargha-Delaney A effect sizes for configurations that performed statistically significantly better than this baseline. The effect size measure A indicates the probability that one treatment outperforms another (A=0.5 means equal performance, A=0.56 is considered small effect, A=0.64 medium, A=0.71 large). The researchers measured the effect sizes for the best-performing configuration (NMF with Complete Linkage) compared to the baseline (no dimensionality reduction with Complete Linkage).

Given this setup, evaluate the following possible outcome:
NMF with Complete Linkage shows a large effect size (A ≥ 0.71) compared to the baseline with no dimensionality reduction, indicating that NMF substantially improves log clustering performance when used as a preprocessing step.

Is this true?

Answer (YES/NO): NO